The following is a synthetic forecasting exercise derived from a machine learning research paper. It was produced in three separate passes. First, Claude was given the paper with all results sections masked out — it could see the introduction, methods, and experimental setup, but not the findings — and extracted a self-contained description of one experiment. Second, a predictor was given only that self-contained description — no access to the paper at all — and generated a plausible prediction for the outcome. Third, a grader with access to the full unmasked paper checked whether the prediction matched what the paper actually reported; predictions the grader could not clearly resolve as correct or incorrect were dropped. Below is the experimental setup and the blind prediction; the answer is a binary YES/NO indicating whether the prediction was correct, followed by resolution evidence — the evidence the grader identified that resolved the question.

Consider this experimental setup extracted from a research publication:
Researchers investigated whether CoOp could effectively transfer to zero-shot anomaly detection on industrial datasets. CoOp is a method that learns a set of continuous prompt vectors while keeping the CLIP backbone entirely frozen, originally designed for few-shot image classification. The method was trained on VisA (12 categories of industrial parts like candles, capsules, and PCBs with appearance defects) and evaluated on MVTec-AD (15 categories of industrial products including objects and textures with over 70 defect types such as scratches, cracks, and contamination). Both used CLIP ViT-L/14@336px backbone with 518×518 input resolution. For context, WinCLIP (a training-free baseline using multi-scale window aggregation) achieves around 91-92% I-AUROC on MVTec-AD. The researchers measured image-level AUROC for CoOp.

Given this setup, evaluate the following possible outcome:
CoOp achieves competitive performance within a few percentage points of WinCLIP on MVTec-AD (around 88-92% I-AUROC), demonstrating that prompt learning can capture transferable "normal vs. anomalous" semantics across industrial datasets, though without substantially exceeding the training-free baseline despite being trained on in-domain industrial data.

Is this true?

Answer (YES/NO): NO